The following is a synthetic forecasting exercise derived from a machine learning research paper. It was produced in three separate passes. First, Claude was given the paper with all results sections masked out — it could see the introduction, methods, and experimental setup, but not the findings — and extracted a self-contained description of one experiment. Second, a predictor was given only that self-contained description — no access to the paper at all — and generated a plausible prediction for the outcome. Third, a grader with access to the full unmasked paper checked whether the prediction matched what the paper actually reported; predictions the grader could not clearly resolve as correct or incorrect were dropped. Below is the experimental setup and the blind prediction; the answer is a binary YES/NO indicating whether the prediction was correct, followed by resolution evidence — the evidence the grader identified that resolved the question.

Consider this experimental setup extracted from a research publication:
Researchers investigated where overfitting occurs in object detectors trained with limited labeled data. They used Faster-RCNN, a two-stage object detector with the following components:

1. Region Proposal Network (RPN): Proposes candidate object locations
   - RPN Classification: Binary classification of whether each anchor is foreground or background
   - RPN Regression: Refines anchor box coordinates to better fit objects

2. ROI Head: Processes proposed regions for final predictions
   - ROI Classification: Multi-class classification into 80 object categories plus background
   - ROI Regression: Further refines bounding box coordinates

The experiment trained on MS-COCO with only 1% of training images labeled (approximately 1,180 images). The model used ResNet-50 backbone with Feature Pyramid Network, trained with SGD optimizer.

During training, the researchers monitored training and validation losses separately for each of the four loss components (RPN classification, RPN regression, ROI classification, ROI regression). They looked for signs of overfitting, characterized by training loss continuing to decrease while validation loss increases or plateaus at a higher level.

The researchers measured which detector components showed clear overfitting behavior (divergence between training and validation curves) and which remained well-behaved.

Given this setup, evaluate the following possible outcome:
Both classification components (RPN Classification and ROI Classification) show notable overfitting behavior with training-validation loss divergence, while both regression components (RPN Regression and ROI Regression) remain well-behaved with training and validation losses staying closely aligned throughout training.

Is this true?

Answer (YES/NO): YES